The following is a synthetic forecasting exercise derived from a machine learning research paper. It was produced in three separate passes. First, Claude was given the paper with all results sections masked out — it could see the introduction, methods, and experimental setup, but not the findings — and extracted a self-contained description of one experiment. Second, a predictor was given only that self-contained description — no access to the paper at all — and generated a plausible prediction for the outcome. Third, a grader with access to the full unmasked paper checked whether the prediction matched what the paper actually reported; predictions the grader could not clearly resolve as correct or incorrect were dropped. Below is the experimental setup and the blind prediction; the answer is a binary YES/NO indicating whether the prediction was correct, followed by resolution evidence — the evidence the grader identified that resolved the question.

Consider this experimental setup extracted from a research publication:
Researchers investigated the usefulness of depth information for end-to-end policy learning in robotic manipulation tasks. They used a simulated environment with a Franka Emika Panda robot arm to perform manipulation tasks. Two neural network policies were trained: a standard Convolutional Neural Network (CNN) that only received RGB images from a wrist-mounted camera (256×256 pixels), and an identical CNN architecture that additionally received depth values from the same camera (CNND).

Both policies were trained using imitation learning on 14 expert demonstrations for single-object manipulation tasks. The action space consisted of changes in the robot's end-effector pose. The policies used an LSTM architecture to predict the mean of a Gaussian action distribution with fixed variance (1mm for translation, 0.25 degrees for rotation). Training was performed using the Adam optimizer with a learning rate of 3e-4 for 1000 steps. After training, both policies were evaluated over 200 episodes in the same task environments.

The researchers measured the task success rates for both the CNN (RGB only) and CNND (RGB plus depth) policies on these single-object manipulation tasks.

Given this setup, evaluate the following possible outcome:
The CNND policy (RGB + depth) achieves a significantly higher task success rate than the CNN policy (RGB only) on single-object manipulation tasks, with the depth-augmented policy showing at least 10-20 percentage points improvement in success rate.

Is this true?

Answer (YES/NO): NO